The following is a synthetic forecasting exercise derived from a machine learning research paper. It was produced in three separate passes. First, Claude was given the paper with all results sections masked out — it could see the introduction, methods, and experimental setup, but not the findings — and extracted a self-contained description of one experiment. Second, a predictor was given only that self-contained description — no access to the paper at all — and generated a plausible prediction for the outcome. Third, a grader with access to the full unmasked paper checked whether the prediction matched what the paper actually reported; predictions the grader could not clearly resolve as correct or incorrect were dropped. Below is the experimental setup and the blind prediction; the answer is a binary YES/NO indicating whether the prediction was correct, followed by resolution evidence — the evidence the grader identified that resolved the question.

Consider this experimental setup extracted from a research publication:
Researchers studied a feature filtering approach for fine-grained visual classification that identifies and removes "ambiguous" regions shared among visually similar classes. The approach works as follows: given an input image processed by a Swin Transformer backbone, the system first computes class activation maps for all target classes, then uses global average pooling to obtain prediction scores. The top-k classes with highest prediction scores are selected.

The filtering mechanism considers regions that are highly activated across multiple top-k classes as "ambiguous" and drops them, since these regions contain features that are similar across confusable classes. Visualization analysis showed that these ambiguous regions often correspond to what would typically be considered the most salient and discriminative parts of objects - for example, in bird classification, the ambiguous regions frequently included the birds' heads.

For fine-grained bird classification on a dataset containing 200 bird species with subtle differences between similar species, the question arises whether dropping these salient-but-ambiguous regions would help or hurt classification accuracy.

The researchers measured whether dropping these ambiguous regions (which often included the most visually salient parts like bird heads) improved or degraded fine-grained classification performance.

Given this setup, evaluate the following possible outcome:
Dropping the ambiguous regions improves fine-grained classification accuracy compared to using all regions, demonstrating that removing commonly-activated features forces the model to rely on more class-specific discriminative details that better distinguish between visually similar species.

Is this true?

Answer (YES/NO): YES